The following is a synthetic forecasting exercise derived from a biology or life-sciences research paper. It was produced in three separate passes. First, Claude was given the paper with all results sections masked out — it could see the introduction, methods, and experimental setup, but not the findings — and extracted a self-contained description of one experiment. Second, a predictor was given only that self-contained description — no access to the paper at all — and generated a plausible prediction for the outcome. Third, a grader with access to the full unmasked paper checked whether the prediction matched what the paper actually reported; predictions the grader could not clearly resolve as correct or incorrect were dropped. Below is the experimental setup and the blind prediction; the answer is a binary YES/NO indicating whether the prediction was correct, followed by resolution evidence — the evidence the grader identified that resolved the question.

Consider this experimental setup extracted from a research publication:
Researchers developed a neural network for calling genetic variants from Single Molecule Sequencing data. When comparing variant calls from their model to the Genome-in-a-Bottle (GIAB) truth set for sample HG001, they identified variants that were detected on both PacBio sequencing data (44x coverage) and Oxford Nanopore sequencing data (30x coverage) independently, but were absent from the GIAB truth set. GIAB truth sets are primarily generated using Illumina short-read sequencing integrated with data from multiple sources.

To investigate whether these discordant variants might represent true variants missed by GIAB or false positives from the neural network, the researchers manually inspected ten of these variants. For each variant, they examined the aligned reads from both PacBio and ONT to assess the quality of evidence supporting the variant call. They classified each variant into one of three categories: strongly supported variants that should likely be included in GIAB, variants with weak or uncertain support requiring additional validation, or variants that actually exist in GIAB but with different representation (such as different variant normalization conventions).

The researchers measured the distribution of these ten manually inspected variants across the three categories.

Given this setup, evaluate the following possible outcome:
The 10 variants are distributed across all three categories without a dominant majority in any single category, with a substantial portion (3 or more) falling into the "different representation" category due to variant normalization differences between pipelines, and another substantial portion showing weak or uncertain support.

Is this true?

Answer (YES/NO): NO